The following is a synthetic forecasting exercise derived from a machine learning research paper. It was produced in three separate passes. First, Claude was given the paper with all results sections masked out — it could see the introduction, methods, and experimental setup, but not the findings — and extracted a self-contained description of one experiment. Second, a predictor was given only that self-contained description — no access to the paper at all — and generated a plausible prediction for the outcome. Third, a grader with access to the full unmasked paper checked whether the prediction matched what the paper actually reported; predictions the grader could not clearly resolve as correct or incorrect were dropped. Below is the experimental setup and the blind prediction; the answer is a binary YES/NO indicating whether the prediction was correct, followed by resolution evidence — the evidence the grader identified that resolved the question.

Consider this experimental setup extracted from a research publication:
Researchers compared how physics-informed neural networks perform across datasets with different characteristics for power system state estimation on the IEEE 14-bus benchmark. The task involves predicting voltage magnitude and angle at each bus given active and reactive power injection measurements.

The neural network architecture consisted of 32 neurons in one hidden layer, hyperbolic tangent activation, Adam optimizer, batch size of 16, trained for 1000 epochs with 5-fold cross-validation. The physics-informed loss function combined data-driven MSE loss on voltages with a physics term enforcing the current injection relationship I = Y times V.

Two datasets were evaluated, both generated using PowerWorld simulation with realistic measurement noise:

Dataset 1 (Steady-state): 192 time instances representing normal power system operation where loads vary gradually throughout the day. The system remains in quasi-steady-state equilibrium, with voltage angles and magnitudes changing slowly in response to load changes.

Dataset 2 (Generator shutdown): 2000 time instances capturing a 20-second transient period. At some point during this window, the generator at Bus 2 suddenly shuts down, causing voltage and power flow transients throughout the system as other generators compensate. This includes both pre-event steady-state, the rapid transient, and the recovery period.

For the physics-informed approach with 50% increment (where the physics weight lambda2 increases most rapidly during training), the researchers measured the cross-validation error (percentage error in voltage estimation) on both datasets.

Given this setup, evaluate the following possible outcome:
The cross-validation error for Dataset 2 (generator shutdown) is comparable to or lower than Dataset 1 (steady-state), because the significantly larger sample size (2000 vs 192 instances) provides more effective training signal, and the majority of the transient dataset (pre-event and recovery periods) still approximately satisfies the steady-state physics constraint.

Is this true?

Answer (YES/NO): YES